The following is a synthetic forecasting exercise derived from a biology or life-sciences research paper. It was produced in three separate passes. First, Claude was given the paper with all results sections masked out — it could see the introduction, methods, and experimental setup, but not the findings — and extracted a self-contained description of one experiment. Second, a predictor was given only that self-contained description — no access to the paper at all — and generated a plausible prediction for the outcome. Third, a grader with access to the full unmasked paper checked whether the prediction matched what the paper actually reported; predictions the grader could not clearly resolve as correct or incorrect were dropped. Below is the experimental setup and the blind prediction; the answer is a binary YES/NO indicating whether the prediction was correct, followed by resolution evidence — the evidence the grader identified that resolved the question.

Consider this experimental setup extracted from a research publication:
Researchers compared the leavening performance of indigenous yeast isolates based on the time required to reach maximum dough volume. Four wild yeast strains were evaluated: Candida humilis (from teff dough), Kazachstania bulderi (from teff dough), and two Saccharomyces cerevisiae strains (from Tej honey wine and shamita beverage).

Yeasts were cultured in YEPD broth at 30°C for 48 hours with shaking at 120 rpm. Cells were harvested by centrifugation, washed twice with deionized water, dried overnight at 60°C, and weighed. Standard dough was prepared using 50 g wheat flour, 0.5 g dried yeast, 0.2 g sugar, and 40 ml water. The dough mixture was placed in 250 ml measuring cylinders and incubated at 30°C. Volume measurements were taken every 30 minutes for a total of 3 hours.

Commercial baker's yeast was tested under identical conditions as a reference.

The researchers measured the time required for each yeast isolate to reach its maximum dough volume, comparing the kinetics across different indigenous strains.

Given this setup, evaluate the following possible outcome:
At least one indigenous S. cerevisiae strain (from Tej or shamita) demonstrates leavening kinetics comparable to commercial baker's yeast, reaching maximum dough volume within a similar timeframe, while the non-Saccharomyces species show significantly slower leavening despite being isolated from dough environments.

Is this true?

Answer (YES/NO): NO